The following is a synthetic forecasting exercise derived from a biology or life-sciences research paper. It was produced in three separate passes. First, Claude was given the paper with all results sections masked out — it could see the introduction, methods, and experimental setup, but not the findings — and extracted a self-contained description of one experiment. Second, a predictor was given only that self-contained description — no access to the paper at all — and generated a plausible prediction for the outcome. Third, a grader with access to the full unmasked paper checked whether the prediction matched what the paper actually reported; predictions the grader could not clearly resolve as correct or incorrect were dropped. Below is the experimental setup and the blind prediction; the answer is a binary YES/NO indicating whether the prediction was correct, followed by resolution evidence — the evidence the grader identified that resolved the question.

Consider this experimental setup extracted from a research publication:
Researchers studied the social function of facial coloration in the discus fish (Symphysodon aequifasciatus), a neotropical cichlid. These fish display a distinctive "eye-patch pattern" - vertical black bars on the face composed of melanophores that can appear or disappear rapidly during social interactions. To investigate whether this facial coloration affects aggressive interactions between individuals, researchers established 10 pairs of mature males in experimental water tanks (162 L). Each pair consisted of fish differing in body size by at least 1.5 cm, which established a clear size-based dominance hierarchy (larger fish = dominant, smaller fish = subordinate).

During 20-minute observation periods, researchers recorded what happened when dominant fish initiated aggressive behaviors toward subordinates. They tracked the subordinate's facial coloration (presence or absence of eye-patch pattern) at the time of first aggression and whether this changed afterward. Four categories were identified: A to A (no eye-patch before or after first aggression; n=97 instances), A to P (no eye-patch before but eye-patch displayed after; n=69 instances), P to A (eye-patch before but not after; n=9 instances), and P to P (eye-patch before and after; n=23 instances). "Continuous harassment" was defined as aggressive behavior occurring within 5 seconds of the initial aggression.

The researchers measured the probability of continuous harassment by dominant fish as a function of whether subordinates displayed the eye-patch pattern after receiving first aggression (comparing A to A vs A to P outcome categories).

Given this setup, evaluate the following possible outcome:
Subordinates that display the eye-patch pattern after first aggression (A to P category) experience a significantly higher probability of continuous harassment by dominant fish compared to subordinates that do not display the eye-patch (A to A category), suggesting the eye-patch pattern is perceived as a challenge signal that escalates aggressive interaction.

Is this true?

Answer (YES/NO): NO